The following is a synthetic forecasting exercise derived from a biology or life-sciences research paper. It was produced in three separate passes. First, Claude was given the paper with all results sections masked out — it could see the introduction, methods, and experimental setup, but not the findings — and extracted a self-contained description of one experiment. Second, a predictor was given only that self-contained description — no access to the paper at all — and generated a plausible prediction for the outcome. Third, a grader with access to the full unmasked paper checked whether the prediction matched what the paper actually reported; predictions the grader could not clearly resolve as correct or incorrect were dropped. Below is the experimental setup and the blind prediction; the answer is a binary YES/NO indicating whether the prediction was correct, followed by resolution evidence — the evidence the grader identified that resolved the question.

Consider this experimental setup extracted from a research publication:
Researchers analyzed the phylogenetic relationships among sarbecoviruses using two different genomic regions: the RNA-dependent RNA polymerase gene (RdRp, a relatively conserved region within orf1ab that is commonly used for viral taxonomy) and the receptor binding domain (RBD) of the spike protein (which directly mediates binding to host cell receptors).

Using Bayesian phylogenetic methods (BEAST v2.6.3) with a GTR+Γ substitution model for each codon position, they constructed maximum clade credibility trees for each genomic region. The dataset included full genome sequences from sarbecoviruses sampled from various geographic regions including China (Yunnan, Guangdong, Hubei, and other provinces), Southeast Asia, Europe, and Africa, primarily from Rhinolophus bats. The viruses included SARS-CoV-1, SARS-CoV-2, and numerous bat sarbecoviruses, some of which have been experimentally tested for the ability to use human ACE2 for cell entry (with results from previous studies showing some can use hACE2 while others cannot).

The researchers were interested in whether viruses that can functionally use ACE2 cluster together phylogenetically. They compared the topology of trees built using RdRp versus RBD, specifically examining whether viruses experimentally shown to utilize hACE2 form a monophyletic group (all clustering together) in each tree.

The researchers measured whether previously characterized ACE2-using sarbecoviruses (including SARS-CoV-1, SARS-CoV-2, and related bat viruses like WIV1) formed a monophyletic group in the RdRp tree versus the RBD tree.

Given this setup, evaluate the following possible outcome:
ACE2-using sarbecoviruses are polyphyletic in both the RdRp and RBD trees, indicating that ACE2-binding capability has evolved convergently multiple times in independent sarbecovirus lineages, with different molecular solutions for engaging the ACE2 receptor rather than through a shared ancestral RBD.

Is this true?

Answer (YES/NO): NO